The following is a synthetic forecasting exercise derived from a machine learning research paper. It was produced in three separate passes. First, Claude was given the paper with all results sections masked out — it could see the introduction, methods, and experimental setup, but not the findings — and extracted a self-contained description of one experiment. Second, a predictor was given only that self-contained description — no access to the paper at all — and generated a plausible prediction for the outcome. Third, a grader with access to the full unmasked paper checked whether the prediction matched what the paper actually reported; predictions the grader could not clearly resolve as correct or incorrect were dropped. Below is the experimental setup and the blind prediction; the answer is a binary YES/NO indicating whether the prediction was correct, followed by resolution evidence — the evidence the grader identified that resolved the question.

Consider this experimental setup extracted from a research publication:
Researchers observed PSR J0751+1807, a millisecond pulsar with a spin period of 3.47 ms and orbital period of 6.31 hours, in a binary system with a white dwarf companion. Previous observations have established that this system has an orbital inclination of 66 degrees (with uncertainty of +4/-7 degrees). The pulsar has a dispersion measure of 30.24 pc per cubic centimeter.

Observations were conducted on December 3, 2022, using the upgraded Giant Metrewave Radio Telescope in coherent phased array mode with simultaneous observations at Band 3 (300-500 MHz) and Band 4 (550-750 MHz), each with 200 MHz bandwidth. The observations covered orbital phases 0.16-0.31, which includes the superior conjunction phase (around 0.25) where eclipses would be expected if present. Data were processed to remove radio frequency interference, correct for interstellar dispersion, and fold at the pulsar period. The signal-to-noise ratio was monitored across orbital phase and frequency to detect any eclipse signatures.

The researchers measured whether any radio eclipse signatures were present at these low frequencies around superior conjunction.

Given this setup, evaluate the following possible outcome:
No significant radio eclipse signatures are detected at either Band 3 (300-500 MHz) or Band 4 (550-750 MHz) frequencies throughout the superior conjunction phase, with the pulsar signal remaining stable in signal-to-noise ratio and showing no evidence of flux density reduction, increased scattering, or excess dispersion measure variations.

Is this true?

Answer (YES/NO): YES